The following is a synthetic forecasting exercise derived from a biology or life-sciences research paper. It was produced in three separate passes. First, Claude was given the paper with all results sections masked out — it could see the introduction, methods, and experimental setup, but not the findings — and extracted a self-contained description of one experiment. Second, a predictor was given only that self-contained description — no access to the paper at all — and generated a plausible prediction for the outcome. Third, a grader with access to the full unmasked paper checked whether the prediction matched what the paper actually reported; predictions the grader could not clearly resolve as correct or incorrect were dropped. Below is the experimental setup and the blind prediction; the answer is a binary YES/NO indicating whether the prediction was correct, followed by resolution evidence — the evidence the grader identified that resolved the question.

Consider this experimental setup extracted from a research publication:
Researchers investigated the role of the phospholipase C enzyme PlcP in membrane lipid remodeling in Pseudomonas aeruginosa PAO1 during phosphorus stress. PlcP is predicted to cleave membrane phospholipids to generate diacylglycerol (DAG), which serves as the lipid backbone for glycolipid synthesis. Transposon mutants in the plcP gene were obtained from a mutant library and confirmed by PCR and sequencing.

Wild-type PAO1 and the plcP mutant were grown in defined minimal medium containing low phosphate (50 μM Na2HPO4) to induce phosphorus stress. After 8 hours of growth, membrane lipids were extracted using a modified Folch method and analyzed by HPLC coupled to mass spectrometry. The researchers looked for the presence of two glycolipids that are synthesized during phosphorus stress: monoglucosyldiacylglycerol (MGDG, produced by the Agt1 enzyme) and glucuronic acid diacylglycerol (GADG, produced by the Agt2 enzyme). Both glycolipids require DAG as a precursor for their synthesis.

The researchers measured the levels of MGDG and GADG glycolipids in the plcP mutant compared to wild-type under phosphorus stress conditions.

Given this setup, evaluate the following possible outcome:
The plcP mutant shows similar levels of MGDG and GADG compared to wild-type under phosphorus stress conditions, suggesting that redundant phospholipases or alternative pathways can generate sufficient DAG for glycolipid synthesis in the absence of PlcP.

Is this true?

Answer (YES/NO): NO